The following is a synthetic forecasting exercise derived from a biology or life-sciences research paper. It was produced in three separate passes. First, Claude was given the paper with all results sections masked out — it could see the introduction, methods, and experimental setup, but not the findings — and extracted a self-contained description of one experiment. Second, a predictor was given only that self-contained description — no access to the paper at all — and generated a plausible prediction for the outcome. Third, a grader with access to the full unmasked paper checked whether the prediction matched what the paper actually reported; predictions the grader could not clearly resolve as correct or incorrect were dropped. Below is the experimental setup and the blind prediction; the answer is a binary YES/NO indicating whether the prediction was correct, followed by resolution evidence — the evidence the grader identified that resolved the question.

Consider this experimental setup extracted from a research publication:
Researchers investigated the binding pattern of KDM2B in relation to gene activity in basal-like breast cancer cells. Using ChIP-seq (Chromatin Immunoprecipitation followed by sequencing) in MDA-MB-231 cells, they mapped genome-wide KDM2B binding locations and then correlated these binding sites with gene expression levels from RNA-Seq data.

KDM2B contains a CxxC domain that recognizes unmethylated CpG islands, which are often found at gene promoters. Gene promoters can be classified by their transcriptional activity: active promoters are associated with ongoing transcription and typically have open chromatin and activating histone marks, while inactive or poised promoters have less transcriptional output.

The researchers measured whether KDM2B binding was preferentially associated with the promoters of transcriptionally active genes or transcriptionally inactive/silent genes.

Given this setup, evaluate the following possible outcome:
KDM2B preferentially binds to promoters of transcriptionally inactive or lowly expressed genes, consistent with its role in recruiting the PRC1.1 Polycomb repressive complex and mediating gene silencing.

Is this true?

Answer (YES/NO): NO